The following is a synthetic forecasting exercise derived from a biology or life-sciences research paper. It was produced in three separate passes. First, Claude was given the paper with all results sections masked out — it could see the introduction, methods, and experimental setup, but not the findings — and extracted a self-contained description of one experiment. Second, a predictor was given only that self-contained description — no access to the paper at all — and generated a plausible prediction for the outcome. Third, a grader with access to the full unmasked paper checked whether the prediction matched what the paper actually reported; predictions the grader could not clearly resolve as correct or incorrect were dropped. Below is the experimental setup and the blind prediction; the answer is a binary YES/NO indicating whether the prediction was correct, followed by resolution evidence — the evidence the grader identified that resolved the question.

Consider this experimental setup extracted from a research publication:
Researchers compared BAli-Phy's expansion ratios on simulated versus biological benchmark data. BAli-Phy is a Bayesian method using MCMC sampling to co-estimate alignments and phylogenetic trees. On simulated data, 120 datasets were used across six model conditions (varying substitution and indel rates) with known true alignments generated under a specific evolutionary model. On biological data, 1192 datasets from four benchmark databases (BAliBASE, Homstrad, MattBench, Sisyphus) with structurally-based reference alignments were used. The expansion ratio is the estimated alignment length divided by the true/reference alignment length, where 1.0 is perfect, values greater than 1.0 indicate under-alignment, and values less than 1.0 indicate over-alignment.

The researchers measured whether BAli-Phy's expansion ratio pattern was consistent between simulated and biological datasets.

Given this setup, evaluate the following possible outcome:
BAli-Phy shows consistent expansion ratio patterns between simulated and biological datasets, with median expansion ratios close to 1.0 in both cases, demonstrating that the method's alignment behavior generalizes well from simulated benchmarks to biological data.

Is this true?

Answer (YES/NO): NO